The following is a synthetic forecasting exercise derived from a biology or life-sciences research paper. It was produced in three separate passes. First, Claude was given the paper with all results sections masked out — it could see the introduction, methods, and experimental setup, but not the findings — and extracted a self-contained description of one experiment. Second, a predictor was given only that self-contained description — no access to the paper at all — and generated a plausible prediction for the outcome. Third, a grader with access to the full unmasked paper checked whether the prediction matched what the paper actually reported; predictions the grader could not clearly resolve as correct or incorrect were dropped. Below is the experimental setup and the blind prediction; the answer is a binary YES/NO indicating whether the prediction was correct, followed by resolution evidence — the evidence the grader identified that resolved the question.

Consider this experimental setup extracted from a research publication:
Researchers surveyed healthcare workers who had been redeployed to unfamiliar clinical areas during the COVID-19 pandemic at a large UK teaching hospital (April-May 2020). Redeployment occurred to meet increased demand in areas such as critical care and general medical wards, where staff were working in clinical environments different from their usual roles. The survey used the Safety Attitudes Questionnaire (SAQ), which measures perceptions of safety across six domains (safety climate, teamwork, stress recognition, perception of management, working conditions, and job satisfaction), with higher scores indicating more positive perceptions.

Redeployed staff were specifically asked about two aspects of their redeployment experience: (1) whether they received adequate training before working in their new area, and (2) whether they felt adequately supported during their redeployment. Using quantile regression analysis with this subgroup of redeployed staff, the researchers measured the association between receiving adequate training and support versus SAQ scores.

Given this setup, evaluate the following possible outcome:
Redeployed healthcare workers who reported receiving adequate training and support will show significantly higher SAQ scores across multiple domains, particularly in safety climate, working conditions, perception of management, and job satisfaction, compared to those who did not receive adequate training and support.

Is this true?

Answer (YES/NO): NO